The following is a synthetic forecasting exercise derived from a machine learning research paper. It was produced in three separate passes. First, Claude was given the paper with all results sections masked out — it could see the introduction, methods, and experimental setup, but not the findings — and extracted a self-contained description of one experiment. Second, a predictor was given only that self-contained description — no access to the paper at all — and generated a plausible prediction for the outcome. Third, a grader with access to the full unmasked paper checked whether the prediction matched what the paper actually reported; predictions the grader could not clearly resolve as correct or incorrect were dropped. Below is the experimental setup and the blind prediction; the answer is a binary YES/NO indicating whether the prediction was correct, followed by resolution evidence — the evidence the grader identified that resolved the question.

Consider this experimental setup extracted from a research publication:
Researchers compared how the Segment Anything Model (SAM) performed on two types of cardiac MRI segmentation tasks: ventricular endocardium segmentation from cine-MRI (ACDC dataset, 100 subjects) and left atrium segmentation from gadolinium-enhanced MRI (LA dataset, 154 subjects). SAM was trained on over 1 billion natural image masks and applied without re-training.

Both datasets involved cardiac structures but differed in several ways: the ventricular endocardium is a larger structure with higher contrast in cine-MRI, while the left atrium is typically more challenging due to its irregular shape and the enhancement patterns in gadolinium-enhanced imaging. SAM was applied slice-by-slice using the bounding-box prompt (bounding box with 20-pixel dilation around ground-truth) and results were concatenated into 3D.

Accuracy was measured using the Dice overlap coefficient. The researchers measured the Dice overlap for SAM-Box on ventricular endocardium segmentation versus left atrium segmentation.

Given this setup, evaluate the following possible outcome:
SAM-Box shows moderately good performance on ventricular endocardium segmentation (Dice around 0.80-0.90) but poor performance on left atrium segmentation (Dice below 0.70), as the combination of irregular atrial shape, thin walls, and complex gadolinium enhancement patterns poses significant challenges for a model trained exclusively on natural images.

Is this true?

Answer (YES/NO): NO